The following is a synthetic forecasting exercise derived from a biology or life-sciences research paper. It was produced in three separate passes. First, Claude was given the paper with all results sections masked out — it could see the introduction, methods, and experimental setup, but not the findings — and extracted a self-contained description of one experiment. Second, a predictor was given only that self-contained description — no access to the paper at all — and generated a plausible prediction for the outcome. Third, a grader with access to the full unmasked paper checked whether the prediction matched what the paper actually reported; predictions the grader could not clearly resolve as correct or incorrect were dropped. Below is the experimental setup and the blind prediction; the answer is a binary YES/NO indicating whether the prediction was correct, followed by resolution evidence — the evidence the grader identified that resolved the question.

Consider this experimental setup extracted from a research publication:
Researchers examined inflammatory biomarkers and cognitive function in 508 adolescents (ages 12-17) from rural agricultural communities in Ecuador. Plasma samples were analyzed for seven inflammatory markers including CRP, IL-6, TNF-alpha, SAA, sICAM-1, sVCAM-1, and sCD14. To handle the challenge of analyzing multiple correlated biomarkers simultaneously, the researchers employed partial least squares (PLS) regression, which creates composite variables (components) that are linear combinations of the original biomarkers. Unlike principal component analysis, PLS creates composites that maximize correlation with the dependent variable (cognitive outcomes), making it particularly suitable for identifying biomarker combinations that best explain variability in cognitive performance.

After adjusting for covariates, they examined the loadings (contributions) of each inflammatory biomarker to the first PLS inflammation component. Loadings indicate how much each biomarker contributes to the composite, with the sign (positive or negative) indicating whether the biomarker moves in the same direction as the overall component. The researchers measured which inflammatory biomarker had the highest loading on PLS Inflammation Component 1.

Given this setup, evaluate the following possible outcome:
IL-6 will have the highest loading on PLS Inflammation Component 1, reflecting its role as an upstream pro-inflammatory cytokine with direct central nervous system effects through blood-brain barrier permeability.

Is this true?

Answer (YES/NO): NO